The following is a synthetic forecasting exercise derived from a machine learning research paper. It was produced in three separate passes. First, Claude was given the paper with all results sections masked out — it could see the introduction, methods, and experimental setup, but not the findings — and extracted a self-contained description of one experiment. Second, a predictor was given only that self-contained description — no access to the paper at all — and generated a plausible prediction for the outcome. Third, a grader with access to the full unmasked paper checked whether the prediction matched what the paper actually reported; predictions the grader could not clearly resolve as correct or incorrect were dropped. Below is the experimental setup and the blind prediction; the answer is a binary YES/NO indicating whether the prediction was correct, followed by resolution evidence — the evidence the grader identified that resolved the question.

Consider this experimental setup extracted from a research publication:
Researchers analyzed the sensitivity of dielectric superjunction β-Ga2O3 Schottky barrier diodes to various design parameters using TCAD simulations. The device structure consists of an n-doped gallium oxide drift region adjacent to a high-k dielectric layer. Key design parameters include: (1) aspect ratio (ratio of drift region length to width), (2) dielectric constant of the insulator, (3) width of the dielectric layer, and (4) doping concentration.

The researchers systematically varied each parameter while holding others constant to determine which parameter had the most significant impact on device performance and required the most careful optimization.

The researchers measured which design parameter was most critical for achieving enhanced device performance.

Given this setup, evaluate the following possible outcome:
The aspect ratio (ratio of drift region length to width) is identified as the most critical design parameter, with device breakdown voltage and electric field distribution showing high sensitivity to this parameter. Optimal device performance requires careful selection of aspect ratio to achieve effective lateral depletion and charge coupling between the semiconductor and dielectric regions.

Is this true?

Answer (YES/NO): YES